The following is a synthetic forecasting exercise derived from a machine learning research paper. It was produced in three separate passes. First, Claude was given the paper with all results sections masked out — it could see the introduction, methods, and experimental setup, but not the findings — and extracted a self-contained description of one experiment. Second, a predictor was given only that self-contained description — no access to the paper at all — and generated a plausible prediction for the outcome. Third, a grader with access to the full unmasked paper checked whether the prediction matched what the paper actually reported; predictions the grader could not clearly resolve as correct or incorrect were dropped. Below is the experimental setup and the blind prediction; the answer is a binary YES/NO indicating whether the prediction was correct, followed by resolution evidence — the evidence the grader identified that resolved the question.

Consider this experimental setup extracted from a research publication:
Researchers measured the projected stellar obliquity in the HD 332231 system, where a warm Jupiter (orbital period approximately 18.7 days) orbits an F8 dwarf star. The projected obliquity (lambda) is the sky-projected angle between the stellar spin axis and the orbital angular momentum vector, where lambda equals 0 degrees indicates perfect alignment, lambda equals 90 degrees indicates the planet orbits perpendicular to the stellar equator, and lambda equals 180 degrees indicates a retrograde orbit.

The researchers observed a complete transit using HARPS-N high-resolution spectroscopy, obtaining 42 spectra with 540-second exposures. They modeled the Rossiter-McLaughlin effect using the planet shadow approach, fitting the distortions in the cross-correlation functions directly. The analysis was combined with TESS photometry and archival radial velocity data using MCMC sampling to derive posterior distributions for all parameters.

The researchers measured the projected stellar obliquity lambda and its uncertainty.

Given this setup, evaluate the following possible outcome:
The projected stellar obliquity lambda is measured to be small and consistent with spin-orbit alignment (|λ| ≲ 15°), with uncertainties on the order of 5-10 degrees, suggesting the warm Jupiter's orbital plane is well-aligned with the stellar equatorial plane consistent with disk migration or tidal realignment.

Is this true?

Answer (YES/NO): YES